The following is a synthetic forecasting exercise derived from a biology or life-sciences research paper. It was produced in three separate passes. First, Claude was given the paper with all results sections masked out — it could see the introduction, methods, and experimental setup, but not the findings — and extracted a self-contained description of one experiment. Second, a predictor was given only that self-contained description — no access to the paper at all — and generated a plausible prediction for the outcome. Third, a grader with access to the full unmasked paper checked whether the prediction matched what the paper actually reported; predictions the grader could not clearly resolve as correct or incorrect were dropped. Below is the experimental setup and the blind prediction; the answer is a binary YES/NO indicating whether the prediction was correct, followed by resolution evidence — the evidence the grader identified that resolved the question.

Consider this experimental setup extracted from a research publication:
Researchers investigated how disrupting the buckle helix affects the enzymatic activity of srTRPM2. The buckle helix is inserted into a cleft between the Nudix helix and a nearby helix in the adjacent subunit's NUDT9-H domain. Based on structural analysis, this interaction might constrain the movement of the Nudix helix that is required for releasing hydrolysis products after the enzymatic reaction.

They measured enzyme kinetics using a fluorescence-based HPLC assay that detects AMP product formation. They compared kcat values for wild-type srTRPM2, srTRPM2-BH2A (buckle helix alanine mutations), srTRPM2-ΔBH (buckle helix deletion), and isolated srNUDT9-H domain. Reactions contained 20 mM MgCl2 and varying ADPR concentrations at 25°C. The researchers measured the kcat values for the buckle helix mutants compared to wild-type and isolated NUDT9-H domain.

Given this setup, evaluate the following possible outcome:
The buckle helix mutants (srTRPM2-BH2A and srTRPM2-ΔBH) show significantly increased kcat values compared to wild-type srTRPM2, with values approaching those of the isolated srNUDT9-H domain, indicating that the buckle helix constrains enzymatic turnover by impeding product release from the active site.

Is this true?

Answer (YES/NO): YES